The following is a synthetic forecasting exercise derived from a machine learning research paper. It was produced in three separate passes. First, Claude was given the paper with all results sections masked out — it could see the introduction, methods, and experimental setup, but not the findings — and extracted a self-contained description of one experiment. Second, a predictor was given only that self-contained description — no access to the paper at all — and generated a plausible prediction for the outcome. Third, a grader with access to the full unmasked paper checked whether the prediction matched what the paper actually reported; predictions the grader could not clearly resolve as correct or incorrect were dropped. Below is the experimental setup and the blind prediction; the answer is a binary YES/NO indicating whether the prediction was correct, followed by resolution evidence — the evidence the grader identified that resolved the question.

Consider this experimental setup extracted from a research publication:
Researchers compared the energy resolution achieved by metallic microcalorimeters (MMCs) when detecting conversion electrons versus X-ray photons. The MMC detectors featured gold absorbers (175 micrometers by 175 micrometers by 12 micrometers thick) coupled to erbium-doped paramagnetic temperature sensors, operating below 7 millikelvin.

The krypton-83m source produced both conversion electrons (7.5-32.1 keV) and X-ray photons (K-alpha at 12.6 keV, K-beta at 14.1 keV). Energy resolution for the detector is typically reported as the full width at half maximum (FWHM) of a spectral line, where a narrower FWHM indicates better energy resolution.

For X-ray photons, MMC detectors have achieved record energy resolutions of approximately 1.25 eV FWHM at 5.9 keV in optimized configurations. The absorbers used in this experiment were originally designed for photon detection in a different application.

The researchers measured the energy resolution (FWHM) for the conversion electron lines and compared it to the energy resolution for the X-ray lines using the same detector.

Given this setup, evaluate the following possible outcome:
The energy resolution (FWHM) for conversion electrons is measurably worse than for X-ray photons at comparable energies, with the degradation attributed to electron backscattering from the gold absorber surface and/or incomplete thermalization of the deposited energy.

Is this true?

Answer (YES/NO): NO